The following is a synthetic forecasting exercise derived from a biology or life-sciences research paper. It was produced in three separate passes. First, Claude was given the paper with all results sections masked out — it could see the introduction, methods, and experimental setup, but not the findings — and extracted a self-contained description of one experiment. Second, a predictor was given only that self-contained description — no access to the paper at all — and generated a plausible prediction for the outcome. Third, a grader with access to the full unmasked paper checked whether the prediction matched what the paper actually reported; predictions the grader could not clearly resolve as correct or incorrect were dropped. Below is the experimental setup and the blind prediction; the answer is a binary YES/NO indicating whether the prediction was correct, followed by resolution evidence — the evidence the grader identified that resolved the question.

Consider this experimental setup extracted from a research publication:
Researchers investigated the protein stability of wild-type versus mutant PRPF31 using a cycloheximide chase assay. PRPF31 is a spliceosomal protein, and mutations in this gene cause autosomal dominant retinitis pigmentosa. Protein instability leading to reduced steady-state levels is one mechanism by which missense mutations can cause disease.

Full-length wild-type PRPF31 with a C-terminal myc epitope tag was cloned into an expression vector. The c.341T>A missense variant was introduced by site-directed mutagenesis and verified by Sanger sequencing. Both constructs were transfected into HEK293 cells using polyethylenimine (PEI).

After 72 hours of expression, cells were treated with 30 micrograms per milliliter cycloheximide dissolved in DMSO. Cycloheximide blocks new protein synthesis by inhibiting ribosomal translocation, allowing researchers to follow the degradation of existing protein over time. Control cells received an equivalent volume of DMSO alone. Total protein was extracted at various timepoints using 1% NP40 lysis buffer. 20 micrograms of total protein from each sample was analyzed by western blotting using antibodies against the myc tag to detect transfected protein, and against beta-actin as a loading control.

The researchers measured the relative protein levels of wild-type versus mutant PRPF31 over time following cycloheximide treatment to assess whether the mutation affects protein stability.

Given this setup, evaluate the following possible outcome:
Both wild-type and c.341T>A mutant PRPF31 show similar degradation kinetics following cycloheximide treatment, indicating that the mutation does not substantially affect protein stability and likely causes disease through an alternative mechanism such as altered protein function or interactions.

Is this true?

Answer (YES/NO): YES